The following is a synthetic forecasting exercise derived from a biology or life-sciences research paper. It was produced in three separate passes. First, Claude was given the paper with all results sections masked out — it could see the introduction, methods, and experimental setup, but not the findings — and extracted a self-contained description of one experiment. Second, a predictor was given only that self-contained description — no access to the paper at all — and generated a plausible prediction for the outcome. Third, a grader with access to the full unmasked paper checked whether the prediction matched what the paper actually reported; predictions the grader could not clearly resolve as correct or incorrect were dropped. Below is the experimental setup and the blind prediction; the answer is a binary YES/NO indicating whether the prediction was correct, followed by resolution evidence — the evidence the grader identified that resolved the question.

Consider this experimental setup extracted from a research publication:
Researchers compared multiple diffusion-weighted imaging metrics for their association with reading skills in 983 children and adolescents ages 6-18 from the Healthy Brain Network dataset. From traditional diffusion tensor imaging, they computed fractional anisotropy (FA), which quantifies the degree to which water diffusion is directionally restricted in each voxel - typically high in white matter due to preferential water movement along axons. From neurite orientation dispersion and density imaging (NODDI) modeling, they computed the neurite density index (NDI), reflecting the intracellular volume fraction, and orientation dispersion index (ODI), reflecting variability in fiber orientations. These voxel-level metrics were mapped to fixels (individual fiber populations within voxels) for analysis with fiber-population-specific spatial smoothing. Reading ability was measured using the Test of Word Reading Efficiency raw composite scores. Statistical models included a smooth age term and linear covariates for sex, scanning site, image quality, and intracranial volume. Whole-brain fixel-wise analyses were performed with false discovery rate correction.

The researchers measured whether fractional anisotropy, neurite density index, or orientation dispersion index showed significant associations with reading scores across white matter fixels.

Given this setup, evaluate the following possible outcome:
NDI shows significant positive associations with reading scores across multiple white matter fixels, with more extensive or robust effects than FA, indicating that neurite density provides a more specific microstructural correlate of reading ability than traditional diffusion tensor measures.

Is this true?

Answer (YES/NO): NO